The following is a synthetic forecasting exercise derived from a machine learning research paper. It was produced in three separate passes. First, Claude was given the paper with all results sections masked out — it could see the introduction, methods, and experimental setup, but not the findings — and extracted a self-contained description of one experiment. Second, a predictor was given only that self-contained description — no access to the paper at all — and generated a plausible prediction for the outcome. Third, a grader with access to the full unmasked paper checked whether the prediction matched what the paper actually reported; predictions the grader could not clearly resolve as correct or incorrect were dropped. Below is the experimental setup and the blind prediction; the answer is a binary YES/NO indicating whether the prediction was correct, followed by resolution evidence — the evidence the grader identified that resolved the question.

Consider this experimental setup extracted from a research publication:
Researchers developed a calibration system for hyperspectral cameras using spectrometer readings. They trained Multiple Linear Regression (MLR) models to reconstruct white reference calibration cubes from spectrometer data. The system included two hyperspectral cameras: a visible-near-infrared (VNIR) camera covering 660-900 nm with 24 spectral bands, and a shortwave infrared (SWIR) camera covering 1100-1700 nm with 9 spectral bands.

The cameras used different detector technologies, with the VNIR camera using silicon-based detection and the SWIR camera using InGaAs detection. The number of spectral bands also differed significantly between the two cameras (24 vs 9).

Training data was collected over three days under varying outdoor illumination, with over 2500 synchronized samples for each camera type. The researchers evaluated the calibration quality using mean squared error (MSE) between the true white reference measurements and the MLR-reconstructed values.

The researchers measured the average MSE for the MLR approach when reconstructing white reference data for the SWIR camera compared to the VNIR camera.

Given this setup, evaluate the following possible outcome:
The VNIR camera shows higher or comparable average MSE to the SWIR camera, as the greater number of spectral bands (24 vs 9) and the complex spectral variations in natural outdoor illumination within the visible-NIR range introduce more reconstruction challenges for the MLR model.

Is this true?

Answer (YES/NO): YES